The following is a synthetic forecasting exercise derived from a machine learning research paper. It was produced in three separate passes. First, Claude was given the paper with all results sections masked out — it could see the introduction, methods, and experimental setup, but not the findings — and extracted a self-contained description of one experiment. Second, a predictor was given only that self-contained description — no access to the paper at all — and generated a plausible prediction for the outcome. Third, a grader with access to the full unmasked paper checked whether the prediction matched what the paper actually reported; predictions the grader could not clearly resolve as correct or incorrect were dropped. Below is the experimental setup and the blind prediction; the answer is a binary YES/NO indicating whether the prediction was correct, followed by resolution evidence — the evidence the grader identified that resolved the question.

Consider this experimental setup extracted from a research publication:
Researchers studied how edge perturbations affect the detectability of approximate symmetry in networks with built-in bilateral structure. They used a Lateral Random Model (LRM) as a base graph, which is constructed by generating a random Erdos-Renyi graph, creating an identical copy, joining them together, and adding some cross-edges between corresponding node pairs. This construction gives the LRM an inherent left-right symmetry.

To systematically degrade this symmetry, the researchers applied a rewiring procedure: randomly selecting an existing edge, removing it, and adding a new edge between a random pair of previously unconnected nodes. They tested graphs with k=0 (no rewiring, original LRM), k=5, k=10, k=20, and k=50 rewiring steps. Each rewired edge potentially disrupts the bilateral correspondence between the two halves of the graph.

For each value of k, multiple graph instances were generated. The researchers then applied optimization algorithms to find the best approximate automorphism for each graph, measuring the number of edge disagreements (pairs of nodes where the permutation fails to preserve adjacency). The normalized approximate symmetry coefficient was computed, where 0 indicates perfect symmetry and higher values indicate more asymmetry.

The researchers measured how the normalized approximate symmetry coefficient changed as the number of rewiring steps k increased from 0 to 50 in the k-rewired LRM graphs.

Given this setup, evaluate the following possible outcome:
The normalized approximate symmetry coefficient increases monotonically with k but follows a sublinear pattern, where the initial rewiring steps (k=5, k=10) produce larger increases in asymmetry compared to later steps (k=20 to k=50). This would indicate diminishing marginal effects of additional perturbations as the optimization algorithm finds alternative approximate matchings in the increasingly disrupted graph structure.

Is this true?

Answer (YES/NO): NO